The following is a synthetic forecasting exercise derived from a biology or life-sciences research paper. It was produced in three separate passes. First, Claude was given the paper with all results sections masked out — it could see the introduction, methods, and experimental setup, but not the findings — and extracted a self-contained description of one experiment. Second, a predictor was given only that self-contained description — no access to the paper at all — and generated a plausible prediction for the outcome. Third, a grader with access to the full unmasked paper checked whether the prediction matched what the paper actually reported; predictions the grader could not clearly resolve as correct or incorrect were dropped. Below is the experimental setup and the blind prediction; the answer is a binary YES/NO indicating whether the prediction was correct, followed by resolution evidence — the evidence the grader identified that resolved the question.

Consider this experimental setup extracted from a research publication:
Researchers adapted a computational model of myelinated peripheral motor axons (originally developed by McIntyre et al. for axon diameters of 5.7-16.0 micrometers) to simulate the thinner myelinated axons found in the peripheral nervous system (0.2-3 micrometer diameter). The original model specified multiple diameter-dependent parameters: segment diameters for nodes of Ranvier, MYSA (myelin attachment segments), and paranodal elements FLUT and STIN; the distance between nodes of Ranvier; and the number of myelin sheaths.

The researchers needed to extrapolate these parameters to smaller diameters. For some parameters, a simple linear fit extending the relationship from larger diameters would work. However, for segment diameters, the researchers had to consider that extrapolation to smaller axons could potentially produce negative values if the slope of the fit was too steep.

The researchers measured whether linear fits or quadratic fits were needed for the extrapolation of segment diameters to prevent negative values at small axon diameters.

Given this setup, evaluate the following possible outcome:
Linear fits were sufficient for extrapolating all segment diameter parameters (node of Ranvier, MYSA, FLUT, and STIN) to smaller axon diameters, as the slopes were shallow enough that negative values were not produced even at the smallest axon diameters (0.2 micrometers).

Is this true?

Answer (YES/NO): NO